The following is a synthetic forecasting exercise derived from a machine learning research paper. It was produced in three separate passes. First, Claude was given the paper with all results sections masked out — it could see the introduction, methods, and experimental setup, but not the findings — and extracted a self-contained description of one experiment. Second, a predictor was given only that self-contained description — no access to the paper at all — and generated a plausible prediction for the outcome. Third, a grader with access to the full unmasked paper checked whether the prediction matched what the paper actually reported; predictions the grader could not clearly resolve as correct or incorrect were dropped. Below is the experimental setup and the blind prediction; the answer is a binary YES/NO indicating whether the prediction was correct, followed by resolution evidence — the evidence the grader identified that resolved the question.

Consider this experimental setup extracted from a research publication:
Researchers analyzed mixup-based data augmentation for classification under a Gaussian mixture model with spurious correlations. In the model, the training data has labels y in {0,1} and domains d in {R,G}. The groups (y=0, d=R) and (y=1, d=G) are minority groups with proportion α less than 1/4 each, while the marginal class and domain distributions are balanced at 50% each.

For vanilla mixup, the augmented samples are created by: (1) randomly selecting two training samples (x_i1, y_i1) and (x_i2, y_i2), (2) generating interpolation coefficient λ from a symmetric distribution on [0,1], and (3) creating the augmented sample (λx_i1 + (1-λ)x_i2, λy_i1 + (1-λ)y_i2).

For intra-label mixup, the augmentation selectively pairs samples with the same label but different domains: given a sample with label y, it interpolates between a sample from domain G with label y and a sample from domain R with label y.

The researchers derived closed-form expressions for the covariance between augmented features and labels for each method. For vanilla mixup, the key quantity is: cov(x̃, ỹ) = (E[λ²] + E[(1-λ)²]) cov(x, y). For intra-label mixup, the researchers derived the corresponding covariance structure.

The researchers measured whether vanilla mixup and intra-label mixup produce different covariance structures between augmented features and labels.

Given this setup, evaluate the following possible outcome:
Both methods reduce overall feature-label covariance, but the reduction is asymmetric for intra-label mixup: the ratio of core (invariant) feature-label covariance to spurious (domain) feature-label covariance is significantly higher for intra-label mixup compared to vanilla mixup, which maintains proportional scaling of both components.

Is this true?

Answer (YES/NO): NO